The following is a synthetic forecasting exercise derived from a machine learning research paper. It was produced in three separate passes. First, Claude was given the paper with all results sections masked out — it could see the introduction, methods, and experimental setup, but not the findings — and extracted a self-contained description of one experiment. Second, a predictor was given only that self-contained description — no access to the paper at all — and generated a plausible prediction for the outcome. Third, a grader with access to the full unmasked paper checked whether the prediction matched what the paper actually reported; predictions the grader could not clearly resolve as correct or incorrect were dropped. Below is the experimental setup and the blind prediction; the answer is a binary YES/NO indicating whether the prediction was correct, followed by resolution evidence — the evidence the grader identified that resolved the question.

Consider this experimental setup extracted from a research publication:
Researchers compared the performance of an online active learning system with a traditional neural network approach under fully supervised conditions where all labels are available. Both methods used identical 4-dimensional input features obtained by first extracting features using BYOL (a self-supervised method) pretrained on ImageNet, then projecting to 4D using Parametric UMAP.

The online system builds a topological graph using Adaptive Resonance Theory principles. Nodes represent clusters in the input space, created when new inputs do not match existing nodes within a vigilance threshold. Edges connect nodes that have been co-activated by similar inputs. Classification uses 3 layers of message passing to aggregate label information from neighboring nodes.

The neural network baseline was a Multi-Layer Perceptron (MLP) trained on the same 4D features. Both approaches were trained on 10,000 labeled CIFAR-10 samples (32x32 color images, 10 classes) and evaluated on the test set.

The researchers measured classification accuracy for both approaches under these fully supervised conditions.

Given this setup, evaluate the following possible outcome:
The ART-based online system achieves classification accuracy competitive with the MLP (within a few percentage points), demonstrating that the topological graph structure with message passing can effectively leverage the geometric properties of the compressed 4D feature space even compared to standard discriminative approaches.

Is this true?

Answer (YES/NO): YES